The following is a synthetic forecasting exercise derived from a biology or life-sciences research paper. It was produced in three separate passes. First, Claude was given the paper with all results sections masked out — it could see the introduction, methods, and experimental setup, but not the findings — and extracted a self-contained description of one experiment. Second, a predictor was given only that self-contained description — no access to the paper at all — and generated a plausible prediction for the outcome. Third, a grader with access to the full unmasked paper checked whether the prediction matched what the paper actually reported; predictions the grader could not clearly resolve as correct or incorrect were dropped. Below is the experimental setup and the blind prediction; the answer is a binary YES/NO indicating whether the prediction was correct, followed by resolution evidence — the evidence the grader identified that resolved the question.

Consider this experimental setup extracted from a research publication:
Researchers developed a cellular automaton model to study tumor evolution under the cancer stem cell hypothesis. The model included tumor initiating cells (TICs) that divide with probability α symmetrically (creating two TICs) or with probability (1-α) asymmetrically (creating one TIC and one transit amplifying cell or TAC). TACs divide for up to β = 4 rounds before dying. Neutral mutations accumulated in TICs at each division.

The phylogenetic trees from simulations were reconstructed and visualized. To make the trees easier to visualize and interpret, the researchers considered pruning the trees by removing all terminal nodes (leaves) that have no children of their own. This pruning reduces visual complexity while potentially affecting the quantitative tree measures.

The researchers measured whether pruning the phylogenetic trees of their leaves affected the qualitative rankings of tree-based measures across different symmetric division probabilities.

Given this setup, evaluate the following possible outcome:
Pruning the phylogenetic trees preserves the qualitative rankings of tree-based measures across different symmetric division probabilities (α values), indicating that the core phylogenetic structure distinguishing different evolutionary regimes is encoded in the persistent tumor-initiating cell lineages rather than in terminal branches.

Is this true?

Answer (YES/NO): YES